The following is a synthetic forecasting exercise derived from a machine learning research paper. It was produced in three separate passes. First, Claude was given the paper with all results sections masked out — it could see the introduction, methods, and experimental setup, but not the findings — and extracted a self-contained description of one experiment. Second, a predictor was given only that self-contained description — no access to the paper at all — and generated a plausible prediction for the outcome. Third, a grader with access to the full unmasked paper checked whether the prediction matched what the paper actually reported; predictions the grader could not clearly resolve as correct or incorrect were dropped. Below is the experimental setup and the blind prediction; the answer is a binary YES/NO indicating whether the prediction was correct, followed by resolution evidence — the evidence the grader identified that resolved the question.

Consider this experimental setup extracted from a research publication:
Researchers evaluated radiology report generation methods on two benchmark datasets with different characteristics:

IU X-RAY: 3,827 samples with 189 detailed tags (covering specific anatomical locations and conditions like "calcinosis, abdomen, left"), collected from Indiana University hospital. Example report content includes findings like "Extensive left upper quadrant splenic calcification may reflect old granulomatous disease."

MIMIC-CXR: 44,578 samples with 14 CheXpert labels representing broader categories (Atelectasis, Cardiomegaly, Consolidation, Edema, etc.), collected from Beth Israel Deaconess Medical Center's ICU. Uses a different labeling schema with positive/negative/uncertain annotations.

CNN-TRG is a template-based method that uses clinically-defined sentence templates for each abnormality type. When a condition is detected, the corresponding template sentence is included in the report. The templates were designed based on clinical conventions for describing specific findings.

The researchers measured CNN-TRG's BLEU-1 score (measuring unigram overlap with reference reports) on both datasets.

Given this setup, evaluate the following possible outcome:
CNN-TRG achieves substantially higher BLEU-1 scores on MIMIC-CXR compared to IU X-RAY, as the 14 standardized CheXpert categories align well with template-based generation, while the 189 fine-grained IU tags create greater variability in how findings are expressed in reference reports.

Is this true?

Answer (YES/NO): NO